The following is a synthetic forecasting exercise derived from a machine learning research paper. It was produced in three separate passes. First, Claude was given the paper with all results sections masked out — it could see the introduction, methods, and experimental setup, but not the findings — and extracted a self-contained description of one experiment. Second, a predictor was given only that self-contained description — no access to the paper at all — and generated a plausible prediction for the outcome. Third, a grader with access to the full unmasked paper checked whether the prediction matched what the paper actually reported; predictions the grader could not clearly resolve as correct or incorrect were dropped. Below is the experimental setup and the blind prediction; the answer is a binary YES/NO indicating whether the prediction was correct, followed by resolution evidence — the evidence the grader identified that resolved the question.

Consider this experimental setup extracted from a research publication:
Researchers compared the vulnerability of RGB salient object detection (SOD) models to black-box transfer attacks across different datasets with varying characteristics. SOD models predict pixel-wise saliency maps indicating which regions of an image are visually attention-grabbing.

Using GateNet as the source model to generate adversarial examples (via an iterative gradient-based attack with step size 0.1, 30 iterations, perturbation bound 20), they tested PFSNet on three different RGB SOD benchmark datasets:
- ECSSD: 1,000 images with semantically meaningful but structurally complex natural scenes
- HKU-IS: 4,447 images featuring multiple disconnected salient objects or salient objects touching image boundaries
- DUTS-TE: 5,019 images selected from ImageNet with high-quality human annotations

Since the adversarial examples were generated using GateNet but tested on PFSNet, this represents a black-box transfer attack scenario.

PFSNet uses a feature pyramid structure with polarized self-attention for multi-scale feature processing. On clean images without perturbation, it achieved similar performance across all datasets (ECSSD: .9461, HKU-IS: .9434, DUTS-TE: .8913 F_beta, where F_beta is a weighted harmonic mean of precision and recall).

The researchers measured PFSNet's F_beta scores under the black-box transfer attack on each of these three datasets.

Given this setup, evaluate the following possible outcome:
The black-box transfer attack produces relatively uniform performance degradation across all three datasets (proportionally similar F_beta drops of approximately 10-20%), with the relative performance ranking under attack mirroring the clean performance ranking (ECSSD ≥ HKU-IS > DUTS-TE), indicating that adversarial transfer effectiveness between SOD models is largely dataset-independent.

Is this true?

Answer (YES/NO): NO